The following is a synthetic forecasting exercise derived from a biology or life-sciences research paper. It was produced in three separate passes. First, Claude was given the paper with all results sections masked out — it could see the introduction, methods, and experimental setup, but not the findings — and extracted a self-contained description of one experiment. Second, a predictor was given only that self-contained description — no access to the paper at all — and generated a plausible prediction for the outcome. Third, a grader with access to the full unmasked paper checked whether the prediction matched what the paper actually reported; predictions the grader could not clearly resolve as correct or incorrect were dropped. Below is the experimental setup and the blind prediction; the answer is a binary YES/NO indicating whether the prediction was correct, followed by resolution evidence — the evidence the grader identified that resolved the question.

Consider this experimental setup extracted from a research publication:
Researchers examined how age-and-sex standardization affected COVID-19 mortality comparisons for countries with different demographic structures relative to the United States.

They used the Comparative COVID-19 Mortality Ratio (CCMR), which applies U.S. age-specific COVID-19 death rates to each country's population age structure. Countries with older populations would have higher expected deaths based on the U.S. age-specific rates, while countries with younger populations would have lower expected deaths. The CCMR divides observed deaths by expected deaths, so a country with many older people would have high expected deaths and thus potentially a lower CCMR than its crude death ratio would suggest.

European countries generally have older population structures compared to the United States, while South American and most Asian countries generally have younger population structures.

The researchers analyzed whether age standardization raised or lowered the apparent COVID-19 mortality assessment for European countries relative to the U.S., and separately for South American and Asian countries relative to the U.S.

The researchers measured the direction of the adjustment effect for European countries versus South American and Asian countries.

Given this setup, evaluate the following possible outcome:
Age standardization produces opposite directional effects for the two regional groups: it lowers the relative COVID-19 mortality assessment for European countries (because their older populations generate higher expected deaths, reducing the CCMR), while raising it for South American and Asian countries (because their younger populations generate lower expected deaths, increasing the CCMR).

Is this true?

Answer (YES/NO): YES